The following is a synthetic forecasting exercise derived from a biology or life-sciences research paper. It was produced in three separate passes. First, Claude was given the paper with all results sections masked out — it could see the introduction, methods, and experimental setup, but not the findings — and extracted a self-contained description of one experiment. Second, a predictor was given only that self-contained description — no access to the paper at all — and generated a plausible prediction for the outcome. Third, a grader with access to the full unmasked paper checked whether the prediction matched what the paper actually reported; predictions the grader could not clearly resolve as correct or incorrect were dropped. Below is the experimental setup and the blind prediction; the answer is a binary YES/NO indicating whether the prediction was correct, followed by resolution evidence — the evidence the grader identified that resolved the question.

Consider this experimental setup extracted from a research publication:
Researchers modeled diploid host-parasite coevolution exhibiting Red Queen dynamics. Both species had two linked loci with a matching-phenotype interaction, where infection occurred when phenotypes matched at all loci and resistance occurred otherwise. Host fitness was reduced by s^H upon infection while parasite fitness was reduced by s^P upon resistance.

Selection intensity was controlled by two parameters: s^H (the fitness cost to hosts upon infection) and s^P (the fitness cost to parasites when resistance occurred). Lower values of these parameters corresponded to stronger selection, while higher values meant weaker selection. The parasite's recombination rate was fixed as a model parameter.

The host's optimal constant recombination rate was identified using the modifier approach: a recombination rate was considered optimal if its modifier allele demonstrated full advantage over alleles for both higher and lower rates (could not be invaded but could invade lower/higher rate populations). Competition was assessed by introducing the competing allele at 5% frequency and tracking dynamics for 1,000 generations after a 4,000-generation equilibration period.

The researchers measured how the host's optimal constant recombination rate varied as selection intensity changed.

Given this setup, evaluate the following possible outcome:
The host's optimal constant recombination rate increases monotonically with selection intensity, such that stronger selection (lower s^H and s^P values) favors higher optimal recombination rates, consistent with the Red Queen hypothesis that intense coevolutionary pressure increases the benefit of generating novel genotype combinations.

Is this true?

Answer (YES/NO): NO